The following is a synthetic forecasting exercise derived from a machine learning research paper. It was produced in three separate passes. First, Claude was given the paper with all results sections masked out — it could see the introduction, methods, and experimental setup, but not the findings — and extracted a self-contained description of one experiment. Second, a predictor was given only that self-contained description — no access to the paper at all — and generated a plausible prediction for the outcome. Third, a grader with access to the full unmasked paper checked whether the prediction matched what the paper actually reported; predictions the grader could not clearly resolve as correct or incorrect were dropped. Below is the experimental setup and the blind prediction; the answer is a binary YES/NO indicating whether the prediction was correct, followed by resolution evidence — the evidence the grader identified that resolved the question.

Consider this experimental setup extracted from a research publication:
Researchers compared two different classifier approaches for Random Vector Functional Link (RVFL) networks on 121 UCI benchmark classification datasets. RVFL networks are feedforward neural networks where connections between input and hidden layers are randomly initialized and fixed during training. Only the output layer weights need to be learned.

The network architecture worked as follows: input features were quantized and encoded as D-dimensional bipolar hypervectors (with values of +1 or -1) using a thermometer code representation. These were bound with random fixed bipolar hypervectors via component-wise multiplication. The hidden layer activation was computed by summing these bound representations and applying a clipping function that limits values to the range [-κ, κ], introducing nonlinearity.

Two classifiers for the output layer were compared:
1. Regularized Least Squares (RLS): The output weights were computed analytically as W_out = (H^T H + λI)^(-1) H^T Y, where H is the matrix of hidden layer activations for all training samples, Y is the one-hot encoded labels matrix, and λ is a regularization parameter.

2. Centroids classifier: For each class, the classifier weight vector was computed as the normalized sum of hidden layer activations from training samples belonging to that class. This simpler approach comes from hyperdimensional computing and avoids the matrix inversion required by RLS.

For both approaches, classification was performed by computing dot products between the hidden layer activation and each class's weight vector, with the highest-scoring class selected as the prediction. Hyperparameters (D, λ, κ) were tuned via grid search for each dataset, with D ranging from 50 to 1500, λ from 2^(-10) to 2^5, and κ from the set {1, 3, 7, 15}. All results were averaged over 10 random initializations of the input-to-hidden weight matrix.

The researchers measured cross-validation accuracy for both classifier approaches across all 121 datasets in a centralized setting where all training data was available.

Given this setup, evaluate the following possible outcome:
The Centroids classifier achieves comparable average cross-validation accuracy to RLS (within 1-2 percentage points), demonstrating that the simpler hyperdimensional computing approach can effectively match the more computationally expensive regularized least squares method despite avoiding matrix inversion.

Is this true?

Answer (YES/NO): NO